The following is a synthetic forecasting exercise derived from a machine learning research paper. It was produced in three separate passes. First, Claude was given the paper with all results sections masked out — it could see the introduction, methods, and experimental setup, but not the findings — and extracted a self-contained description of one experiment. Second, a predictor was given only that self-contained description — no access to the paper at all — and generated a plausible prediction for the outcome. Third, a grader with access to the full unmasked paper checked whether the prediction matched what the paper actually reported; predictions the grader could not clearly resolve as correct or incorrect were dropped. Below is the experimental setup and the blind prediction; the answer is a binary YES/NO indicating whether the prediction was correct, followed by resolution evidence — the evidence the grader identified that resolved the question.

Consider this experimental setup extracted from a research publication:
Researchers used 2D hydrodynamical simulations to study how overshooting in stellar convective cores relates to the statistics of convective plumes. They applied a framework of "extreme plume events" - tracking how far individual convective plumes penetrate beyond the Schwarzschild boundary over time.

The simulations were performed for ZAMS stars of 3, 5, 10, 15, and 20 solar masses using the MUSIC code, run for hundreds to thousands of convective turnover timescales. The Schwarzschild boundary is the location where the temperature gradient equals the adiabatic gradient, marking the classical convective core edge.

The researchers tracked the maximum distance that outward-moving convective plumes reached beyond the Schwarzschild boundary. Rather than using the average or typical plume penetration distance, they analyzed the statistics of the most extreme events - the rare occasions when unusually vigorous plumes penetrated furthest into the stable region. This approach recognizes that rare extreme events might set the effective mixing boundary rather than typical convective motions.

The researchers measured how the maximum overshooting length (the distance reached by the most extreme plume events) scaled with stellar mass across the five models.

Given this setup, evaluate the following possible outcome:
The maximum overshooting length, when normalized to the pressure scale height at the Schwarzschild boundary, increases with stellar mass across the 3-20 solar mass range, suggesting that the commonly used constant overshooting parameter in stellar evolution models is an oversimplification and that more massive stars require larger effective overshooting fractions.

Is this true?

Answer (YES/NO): YES